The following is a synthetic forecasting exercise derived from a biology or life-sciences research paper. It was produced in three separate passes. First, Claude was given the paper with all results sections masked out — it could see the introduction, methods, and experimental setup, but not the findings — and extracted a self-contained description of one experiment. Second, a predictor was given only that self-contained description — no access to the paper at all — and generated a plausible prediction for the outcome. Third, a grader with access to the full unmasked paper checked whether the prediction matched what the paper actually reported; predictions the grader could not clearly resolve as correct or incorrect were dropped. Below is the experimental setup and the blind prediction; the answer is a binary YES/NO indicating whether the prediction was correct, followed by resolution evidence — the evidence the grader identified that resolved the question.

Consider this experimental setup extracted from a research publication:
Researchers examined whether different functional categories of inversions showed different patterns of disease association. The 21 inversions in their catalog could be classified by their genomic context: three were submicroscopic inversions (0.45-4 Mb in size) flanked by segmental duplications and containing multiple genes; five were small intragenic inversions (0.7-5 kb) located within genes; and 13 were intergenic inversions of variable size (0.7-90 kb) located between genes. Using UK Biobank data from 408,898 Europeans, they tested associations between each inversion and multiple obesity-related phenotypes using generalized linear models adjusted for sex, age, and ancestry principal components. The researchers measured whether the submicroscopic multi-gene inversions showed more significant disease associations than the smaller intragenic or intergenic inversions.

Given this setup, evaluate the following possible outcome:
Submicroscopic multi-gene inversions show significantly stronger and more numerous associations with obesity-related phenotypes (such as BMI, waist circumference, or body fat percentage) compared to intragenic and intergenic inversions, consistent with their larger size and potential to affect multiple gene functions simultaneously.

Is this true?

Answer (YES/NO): YES